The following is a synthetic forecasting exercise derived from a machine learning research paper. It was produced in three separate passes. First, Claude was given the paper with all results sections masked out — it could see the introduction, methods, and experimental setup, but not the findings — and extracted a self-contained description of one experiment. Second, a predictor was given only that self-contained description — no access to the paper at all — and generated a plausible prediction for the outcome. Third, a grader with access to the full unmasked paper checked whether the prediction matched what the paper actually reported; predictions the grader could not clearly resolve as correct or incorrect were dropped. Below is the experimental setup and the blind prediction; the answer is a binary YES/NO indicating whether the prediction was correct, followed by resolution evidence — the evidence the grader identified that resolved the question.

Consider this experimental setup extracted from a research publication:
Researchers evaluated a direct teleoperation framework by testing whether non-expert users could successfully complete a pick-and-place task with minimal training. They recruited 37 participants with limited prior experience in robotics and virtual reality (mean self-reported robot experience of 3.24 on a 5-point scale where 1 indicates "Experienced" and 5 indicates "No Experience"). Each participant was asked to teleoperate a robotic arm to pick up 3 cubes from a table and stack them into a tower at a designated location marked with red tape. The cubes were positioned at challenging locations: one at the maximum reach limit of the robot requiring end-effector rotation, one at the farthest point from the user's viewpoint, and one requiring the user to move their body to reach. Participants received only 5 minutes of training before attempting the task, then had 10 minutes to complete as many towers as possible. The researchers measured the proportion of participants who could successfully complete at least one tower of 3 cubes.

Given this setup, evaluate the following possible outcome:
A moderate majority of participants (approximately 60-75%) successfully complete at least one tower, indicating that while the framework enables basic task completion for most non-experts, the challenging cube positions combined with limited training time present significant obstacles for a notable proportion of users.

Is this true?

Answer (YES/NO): NO